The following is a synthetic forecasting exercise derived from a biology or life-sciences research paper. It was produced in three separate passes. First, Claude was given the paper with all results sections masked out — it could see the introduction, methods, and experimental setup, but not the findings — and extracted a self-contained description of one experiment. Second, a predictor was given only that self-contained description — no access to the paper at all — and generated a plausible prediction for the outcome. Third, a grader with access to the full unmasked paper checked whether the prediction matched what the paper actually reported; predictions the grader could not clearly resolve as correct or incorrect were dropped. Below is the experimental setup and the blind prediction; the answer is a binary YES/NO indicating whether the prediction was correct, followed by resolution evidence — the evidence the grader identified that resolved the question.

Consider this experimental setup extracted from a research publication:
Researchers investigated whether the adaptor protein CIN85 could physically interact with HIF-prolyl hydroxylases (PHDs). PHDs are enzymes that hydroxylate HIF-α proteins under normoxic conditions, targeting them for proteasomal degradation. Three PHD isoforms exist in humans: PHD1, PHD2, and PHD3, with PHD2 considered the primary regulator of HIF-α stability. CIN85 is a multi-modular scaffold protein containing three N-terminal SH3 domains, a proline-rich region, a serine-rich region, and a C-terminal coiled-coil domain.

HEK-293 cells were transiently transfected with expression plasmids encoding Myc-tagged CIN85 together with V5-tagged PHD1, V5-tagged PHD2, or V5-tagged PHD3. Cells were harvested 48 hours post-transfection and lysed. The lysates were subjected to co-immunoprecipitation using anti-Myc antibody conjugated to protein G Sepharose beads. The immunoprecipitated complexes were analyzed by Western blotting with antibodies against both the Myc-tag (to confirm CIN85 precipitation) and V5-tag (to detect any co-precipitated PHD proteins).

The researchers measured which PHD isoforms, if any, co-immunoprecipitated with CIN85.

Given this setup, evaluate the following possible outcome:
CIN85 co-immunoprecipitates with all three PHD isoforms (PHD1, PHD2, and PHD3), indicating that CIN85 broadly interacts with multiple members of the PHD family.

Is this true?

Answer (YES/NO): NO